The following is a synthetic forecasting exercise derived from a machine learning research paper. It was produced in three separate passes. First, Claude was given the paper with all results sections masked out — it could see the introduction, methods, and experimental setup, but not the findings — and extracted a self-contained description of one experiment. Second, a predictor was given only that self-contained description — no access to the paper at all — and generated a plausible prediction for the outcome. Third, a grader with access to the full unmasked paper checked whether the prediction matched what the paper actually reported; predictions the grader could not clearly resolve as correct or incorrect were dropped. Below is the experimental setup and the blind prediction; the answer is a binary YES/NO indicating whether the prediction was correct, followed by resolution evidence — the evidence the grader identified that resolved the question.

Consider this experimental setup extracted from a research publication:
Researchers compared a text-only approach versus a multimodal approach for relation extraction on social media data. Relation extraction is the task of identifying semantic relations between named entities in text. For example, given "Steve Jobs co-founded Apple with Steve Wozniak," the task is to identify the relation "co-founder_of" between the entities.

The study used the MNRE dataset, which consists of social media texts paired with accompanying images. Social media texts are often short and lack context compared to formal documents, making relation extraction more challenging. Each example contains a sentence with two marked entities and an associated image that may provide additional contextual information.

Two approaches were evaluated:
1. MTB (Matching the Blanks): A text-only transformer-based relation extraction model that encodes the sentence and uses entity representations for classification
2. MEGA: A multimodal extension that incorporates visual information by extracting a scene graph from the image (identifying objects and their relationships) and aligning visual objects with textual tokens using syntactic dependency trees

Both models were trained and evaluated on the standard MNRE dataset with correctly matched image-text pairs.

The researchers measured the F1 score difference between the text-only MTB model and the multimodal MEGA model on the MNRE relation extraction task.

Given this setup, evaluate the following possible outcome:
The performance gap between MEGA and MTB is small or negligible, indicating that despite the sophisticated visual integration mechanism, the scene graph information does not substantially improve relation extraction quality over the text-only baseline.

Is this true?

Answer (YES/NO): YES